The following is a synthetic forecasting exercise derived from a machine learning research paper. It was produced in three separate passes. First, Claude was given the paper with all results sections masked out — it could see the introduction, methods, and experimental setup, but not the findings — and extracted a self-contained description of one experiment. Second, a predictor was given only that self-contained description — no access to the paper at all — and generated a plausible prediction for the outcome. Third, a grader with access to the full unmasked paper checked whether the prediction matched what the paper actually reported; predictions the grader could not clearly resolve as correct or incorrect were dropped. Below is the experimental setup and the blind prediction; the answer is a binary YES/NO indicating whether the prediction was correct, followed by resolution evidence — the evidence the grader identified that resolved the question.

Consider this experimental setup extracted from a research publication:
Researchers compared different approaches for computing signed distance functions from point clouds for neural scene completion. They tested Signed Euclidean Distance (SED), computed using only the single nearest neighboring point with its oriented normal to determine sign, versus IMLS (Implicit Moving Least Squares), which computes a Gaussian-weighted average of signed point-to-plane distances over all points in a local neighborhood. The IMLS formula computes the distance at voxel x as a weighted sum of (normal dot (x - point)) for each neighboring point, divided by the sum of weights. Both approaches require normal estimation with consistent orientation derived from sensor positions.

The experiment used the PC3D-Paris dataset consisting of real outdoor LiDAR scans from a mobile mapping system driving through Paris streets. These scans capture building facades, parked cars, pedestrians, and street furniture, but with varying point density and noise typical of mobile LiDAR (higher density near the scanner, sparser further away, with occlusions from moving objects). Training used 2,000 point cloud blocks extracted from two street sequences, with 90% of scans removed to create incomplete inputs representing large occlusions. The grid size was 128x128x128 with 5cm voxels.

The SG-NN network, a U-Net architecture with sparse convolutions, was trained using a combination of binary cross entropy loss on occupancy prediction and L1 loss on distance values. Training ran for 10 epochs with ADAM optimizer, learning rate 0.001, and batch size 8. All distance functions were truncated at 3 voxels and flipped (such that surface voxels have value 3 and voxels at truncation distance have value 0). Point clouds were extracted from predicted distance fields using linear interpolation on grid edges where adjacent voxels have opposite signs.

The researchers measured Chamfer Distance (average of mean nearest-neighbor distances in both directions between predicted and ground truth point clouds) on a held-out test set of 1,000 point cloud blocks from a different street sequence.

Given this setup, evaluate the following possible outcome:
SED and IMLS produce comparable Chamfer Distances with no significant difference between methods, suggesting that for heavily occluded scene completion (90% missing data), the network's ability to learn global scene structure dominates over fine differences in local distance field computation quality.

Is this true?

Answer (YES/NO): NO